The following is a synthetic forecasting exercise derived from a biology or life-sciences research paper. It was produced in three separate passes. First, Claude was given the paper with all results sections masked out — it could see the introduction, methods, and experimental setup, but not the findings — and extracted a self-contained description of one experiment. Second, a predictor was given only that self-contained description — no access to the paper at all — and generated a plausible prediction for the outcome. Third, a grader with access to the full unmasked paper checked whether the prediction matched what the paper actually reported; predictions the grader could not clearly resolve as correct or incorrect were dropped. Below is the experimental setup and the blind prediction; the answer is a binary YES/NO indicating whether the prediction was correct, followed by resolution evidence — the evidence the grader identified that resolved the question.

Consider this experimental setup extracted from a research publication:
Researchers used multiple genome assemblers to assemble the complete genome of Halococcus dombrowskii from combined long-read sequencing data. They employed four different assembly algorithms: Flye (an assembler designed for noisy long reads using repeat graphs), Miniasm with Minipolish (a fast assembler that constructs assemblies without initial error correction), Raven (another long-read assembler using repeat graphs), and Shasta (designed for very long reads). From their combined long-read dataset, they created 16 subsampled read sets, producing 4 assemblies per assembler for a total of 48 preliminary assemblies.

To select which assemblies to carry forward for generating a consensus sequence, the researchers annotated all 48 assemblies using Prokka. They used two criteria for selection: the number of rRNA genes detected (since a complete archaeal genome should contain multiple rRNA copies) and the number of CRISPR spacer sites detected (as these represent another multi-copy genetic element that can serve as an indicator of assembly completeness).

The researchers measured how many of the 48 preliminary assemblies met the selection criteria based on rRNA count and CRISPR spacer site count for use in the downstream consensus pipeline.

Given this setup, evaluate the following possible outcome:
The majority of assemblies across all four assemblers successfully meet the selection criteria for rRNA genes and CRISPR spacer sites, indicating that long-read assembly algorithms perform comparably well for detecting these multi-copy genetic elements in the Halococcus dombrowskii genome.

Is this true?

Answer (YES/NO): NO